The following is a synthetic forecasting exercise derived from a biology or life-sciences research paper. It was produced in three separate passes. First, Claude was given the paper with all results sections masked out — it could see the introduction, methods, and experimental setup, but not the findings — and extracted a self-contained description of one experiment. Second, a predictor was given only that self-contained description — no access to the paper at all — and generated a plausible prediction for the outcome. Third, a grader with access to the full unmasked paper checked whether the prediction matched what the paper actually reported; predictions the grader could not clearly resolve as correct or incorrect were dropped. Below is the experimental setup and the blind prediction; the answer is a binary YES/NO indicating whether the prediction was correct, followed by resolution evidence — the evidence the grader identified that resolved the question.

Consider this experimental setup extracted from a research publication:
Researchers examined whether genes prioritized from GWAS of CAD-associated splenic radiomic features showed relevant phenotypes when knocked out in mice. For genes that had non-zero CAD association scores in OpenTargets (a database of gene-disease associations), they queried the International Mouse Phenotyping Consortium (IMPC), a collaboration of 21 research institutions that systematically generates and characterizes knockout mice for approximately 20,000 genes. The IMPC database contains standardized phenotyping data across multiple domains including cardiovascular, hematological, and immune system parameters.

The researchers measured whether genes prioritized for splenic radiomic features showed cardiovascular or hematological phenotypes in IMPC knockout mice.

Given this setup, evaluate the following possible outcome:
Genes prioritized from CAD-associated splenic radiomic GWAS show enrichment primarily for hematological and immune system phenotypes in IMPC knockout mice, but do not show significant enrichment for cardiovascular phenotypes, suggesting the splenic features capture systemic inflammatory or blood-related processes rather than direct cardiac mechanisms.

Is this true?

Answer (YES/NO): NO